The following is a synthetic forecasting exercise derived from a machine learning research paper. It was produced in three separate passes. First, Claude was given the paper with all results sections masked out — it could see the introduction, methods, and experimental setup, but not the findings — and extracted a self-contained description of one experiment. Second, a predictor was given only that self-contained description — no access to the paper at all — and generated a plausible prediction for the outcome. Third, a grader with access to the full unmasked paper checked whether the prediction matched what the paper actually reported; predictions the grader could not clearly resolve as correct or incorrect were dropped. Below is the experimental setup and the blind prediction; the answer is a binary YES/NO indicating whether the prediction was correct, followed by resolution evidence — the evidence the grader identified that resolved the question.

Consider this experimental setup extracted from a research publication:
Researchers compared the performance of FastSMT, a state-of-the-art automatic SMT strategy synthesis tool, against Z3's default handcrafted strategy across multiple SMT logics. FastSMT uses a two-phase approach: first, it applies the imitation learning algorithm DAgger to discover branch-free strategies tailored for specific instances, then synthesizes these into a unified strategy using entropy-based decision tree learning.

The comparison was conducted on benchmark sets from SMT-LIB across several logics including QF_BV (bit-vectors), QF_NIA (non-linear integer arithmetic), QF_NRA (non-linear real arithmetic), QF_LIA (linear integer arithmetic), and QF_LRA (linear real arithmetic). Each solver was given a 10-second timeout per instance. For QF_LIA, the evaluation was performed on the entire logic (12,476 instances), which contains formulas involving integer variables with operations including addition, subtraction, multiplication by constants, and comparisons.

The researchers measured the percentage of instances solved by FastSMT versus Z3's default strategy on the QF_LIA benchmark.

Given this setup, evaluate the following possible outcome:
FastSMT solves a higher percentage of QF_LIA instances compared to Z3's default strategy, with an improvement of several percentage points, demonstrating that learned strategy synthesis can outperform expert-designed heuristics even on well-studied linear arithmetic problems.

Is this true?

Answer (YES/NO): NO